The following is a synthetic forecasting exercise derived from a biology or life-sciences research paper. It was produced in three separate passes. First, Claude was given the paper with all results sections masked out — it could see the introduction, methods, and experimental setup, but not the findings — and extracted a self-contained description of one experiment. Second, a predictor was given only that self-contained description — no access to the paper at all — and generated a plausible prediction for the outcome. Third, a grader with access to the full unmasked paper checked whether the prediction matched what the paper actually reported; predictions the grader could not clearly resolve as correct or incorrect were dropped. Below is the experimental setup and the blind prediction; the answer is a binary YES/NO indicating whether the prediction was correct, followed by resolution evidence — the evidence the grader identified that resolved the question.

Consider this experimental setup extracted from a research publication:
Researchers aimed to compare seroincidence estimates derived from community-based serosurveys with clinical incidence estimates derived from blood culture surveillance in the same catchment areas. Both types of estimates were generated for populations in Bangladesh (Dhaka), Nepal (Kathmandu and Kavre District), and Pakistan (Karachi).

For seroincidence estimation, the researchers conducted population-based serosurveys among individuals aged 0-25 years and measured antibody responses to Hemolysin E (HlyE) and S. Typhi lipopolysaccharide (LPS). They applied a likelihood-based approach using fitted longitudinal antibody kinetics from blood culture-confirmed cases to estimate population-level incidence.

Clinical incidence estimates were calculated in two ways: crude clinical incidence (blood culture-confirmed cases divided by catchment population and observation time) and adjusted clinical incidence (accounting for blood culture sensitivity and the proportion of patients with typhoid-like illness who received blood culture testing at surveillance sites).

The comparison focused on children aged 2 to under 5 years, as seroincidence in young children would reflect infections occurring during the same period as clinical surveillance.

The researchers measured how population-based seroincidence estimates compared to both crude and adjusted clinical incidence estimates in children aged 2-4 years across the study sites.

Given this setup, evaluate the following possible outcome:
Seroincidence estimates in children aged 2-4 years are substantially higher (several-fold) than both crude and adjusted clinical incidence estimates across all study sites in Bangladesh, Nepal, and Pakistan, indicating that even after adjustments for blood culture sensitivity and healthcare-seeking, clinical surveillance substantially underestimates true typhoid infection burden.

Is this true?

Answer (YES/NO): YES